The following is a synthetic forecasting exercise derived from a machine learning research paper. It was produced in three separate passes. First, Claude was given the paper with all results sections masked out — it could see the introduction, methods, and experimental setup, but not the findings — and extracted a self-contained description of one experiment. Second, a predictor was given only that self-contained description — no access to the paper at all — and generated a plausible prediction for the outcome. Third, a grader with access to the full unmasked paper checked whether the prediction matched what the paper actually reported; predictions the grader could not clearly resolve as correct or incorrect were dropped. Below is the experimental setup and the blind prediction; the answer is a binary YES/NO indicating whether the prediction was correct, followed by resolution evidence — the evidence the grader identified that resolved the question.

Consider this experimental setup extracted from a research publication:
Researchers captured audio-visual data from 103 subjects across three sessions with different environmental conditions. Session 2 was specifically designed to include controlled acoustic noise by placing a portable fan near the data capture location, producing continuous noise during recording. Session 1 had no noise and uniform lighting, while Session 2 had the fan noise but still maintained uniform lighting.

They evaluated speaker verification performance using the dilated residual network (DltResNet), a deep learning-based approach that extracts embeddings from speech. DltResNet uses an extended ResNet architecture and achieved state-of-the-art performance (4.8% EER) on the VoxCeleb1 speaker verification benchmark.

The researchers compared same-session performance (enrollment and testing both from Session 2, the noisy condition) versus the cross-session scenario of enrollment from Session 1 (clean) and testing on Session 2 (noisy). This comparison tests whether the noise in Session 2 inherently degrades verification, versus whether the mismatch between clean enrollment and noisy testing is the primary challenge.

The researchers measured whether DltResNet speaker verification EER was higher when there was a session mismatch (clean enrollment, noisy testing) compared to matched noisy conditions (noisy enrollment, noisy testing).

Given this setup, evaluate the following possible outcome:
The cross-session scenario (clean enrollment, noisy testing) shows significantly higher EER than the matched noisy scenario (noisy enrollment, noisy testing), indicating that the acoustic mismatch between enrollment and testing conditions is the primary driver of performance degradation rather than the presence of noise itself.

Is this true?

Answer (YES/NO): YES